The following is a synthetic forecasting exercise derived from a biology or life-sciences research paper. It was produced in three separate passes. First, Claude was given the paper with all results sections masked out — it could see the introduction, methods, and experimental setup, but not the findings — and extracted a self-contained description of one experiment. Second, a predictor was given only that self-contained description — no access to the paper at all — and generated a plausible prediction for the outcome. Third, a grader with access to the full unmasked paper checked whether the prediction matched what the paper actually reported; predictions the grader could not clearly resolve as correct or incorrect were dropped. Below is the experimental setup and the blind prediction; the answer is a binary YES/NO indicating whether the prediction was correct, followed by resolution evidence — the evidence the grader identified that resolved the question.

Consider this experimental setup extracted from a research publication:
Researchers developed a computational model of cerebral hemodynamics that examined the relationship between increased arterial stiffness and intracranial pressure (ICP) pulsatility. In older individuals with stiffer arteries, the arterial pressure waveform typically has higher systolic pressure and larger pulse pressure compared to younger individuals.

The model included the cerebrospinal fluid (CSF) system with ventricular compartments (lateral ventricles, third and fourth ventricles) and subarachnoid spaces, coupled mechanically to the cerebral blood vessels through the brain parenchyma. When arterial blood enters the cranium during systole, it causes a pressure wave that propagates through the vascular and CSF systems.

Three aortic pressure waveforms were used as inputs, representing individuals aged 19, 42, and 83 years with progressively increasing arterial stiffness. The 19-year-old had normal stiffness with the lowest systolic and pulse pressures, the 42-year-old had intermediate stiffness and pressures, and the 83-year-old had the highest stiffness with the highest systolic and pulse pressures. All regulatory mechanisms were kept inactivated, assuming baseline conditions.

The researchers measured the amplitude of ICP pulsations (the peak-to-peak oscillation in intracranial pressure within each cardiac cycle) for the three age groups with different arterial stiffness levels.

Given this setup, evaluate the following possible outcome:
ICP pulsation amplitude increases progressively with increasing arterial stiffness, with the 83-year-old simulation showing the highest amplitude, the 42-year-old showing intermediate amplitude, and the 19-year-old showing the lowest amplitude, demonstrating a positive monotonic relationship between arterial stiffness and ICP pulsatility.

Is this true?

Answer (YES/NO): YES